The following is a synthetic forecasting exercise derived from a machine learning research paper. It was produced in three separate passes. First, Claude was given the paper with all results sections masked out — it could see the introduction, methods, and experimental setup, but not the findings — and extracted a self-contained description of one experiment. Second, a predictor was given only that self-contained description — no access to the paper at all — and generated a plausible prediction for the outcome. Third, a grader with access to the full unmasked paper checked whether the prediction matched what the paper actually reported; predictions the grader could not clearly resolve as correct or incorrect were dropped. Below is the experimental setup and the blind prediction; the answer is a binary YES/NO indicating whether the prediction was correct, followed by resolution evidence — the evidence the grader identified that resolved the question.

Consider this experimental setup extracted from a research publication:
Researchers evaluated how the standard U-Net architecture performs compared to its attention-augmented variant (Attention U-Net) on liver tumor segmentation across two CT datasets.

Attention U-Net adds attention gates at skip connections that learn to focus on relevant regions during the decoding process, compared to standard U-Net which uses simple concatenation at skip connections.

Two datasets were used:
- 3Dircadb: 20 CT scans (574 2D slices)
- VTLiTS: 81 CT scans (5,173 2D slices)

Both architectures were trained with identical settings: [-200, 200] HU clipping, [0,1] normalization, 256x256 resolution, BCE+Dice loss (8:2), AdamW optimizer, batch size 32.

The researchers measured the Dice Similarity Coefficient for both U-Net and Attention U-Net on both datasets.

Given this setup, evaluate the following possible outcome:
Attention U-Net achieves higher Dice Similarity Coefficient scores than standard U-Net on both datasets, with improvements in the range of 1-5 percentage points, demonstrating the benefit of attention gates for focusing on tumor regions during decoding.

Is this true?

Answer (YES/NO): YES